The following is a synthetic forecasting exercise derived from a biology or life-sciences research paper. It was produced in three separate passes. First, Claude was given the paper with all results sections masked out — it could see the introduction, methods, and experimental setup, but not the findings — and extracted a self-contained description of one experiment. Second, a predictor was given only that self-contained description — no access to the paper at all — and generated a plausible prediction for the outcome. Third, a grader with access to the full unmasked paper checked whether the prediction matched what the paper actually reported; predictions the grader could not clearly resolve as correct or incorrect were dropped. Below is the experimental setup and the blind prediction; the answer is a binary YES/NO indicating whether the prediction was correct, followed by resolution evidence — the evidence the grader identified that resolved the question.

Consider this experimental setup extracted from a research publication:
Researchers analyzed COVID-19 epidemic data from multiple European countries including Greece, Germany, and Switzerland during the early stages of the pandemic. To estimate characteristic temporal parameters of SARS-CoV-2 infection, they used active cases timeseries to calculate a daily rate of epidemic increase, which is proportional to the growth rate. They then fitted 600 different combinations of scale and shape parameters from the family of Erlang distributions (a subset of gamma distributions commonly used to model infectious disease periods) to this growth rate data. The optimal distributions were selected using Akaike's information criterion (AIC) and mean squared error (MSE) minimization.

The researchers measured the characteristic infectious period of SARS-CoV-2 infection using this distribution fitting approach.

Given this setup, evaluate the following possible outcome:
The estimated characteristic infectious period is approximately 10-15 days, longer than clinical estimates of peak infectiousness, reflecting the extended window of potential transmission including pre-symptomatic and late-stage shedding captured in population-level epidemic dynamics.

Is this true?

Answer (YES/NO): NO